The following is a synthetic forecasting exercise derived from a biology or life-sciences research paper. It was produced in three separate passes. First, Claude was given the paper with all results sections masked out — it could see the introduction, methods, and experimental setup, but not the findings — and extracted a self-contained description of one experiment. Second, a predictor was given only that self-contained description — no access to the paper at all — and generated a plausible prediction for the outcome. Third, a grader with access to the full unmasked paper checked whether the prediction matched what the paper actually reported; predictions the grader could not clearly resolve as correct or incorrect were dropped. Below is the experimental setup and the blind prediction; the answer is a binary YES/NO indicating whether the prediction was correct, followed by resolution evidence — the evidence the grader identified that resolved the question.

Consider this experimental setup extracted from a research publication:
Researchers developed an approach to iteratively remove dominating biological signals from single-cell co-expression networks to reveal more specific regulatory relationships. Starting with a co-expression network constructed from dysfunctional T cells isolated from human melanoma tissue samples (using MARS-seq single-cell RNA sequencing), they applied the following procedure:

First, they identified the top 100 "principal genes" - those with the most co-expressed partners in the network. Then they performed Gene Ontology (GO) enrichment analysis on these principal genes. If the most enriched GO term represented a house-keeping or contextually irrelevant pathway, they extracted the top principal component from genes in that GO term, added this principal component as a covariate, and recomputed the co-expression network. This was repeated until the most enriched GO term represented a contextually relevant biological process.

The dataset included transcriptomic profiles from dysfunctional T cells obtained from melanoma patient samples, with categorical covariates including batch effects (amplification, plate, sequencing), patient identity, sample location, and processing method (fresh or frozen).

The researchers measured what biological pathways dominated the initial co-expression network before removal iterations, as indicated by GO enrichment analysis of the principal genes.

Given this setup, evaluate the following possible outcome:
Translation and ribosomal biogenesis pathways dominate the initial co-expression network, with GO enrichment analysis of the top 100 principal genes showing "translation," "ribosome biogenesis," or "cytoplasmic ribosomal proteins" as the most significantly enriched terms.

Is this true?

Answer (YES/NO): YES